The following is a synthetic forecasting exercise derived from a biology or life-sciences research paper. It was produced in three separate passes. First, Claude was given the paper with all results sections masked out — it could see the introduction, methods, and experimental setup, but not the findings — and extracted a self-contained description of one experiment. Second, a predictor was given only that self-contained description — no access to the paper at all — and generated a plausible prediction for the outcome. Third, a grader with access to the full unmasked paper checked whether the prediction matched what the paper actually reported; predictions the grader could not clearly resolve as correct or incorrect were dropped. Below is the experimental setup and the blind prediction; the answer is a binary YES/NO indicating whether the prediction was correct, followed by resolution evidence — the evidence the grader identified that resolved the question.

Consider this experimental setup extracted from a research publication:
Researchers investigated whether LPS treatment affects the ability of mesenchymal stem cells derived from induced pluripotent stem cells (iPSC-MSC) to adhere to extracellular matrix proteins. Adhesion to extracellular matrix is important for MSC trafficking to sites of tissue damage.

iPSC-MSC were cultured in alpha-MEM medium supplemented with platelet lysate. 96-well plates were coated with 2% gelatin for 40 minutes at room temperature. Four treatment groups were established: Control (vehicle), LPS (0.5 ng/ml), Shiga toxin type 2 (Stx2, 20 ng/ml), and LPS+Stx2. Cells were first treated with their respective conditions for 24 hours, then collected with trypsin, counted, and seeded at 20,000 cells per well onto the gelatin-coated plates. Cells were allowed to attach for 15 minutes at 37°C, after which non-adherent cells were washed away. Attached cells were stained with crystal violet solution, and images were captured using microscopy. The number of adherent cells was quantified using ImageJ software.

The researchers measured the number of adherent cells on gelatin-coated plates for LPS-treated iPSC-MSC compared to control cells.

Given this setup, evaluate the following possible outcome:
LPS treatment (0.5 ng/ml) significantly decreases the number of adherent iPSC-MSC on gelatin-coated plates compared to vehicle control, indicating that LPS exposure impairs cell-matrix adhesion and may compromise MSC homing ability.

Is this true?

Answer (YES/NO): NO